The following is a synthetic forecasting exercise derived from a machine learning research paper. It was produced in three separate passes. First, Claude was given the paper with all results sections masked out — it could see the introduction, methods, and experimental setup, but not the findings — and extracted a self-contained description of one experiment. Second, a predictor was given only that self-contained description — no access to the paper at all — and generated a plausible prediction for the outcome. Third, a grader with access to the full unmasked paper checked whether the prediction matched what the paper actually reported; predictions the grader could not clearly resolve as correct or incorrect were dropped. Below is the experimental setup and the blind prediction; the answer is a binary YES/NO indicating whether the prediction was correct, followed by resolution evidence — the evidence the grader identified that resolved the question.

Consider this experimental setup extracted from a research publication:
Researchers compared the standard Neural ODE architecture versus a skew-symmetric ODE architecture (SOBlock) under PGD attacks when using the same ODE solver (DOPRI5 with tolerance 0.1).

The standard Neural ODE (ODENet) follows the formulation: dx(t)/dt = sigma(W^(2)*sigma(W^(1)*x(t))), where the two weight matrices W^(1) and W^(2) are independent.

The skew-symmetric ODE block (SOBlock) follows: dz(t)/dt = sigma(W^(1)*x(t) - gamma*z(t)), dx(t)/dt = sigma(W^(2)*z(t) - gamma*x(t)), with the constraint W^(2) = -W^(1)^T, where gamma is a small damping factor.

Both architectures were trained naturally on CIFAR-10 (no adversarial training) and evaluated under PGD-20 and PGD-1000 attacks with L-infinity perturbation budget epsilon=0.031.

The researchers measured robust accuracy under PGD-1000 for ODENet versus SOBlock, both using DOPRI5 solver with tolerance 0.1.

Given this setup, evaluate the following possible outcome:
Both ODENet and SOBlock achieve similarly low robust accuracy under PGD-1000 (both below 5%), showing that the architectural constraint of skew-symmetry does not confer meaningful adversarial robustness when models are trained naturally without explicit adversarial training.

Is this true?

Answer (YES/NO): NO